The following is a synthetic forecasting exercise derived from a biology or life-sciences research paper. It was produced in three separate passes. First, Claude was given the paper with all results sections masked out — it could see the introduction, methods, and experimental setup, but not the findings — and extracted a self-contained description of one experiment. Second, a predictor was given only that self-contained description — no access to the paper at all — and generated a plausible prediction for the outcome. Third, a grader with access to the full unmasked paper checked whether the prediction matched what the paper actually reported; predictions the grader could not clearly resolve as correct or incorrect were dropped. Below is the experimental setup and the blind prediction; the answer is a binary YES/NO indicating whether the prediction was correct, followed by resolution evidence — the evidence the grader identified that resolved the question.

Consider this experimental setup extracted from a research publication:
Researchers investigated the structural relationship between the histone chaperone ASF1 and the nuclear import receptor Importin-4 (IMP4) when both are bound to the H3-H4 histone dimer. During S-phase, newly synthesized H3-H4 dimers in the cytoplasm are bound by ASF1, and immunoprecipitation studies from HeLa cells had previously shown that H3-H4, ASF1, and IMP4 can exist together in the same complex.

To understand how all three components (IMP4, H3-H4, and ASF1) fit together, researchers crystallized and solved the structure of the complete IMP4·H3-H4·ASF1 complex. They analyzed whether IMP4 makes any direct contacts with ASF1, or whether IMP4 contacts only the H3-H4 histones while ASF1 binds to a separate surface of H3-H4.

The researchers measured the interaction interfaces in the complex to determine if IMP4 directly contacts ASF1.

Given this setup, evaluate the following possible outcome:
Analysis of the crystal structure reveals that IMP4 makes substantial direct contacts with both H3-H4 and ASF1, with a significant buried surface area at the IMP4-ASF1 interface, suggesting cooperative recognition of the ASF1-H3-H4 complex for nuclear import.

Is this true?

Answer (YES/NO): NO